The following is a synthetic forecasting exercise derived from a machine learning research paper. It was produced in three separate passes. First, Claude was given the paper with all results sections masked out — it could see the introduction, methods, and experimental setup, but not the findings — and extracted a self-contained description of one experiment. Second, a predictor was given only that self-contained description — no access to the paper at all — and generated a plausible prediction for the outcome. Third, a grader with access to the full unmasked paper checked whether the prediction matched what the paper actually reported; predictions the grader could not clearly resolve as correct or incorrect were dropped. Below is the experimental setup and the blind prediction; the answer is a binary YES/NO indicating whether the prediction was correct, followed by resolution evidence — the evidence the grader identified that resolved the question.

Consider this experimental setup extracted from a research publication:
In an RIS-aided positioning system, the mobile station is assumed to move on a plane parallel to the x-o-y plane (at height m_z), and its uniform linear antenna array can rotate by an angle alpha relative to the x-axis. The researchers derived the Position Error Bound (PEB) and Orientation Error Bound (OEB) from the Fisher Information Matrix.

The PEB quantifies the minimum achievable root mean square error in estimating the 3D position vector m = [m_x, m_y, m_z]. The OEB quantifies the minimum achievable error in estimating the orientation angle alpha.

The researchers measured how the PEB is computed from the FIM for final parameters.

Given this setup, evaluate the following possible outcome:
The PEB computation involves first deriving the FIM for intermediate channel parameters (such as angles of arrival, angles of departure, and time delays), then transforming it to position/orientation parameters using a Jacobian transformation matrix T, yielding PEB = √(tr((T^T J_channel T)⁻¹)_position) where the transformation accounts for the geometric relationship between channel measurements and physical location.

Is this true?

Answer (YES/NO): NO